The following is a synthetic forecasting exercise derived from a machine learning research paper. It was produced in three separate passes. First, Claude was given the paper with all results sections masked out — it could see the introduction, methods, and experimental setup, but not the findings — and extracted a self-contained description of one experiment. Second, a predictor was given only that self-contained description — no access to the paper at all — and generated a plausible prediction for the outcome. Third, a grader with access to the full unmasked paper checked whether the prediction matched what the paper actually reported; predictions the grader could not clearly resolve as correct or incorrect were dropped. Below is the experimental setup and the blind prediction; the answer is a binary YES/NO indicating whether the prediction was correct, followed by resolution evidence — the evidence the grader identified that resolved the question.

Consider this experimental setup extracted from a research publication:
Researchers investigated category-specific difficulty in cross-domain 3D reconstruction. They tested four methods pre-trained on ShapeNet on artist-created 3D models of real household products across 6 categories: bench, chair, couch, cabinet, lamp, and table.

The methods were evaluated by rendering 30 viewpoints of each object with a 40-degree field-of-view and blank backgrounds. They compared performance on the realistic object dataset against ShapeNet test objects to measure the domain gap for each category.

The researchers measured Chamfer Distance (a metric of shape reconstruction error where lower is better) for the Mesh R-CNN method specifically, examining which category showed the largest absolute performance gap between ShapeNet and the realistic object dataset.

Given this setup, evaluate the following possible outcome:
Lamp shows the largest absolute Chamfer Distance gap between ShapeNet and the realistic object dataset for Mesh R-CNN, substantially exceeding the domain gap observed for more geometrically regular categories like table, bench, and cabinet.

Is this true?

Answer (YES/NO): YES